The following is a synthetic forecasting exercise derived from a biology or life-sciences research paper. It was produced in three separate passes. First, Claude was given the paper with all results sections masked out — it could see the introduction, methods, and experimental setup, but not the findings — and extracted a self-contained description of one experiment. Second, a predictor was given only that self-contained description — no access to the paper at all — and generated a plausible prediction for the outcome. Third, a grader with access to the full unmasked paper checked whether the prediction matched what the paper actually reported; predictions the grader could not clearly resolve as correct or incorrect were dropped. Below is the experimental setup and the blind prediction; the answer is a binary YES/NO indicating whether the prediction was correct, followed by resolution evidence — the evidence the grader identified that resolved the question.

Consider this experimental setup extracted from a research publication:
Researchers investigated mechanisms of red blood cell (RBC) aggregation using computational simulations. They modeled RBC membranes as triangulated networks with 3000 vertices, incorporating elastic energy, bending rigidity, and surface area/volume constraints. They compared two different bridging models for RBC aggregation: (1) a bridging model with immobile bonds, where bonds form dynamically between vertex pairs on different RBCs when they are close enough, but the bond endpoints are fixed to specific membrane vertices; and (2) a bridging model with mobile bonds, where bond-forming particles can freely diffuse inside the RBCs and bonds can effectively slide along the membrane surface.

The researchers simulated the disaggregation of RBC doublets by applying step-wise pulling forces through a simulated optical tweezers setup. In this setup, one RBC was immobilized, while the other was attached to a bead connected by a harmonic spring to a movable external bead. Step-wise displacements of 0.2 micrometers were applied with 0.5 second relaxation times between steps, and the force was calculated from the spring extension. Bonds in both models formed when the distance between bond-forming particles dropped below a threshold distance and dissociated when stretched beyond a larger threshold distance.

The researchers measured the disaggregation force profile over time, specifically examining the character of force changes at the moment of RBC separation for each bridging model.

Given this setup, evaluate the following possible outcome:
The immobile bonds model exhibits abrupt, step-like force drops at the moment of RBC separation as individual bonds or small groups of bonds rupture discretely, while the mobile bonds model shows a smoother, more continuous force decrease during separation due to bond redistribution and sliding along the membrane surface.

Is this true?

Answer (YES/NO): NO